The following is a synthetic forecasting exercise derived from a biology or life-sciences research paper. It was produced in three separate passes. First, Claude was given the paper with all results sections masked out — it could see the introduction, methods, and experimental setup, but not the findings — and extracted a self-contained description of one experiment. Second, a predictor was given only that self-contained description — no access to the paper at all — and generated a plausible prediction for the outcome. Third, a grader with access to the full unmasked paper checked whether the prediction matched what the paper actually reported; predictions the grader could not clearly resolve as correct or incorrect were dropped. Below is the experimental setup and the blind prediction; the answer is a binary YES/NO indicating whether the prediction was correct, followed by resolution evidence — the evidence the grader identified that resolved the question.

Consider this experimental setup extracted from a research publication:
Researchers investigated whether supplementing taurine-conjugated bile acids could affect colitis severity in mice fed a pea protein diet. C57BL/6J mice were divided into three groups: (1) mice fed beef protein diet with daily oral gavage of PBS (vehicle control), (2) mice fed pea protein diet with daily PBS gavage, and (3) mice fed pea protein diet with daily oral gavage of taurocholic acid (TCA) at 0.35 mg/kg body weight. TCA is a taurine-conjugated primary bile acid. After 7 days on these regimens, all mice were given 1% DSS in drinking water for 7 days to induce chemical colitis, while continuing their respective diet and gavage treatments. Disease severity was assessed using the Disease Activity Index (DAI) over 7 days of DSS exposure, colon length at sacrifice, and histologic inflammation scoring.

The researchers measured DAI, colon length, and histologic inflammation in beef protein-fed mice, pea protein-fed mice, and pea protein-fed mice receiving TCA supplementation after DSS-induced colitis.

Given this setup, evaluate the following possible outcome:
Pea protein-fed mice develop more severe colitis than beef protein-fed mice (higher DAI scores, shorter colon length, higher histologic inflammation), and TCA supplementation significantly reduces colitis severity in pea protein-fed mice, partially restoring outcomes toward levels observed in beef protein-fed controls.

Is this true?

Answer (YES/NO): NO